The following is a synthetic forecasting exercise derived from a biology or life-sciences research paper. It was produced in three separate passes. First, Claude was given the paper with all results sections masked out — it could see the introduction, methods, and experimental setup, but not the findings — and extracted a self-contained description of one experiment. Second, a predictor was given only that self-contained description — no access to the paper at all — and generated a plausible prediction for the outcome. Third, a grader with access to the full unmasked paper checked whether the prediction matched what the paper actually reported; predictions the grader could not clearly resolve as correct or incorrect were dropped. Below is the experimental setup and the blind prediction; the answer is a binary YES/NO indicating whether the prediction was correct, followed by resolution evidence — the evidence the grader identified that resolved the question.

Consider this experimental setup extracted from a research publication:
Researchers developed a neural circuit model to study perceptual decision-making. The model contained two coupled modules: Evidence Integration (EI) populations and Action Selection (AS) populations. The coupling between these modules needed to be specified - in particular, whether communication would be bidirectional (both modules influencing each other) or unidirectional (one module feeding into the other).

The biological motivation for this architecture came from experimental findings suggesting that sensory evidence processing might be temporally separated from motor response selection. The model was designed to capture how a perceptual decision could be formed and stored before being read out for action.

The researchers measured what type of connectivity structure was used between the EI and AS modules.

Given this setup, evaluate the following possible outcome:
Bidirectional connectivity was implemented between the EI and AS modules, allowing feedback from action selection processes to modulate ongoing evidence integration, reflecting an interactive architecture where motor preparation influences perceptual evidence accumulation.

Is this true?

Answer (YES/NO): NO